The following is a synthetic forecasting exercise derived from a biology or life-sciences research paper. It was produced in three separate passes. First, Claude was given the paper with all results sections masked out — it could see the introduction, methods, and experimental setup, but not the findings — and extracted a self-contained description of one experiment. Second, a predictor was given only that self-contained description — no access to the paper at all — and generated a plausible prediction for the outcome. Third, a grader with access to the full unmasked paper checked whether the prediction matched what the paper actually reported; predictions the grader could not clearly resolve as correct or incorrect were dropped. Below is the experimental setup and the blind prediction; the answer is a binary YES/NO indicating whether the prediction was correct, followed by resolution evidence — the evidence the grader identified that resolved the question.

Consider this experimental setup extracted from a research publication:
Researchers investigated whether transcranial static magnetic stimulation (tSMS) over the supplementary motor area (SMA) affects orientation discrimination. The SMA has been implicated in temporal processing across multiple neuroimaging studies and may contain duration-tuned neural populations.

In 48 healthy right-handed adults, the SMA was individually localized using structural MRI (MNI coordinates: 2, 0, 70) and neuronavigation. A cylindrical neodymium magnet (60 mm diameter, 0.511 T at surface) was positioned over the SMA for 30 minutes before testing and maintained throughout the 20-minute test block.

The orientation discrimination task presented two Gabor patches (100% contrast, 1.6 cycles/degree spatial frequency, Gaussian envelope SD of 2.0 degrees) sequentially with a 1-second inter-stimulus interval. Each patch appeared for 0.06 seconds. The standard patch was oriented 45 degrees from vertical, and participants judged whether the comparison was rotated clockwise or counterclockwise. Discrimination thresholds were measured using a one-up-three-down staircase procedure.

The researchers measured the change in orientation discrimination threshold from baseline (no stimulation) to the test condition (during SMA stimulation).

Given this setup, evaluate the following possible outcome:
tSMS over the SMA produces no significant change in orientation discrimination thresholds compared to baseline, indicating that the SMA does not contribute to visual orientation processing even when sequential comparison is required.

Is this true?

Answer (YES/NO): YES